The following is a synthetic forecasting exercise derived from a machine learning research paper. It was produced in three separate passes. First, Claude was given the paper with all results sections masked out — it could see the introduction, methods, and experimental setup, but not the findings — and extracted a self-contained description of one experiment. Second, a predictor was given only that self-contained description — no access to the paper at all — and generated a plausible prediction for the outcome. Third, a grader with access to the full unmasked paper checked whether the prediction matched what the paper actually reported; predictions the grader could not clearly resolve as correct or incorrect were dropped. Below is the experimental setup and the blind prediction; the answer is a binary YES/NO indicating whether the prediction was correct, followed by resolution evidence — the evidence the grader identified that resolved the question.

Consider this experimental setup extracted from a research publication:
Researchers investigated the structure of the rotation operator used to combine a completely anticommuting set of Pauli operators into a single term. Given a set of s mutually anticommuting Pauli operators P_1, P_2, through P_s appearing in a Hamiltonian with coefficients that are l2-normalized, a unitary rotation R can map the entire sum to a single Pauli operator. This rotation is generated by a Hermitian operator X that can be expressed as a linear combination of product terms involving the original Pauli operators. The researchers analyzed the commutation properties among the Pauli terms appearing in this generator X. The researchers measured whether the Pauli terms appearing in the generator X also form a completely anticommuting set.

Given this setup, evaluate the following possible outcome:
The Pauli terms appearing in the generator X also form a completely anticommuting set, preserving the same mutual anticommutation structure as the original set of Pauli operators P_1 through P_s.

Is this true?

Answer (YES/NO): YES